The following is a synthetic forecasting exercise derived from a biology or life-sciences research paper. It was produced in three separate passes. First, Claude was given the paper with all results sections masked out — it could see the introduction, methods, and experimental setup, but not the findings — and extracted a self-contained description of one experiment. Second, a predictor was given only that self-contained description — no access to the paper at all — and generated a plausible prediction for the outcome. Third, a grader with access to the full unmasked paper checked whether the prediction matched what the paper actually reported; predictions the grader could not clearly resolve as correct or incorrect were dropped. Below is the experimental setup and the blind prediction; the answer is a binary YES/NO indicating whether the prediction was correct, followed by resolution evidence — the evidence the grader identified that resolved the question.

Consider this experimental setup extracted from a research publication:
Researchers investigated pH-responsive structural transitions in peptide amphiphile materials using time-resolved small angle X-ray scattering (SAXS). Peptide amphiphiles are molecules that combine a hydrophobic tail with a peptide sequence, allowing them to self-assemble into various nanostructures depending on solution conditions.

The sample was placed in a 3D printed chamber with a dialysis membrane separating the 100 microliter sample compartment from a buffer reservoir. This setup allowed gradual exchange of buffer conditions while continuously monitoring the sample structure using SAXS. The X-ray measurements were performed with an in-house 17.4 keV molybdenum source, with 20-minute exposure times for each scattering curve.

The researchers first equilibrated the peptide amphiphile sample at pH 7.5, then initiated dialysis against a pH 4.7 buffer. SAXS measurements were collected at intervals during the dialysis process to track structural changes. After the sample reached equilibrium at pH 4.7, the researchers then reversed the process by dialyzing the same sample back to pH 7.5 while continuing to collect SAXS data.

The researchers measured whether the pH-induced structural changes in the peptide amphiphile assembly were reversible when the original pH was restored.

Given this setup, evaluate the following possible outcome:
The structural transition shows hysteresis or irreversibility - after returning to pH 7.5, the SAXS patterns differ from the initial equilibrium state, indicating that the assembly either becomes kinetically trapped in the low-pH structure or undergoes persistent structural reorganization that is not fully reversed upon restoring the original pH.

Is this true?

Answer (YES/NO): NO